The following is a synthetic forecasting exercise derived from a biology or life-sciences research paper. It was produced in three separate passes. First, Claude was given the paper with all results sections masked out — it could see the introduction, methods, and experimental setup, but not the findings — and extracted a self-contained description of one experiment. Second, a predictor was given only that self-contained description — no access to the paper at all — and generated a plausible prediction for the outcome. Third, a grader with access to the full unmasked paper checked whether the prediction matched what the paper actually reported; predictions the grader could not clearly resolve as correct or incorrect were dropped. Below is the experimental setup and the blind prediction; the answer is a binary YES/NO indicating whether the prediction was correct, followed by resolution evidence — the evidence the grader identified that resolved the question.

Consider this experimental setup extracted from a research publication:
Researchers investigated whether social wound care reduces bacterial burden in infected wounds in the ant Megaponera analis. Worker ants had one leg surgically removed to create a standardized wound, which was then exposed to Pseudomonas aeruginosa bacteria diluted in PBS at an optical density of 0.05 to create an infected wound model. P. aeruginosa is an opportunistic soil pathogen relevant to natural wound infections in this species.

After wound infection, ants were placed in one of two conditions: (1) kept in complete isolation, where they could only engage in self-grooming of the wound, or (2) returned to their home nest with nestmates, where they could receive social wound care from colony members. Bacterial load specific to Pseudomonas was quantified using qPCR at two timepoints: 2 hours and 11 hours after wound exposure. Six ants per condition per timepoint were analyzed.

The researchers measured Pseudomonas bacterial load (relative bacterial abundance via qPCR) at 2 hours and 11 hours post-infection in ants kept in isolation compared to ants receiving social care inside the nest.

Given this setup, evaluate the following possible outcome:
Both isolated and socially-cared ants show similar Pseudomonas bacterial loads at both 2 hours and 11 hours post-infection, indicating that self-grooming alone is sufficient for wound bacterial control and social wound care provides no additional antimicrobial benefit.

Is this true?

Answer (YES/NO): NO